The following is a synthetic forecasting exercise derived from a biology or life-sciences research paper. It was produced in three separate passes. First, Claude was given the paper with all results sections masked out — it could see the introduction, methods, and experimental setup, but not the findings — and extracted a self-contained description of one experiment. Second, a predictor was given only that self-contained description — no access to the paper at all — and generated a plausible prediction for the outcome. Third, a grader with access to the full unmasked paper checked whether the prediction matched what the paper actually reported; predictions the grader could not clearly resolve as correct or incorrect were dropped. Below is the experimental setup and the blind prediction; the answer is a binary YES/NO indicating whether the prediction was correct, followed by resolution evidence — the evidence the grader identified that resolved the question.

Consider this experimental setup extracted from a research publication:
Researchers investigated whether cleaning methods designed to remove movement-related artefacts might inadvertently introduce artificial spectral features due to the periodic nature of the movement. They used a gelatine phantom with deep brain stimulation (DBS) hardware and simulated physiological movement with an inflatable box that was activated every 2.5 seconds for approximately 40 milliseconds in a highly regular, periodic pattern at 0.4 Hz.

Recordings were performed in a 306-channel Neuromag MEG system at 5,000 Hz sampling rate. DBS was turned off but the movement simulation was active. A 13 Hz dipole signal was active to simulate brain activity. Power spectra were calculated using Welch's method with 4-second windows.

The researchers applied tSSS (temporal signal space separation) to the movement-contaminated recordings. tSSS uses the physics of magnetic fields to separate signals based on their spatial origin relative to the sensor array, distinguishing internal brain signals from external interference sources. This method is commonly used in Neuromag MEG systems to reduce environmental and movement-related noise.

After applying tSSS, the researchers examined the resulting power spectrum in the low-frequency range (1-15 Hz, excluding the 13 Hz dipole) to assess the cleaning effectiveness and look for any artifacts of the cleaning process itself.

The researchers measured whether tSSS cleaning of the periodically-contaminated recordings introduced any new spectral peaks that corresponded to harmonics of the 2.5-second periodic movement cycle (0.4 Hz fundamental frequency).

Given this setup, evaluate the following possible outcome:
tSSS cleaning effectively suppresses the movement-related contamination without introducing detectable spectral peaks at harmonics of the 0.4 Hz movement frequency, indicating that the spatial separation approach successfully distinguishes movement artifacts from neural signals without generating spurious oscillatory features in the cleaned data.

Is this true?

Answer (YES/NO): NO